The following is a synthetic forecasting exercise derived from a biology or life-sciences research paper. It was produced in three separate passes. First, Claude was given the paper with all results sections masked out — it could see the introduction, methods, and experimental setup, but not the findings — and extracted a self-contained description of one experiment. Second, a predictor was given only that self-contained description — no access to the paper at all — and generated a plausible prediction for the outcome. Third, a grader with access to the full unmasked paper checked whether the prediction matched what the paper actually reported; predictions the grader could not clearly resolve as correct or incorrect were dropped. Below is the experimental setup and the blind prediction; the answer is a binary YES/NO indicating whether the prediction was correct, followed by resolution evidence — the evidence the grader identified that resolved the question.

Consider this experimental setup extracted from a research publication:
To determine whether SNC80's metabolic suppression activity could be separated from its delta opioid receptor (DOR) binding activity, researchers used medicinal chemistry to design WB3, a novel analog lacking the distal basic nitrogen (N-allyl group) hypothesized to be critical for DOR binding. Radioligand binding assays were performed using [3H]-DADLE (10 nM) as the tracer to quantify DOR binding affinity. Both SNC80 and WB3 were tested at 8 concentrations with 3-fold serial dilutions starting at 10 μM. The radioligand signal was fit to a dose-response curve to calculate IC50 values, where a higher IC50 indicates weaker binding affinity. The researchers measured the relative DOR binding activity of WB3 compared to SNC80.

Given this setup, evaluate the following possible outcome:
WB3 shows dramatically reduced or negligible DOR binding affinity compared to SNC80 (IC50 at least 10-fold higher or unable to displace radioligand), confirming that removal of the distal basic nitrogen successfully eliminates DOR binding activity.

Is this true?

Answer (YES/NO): YES